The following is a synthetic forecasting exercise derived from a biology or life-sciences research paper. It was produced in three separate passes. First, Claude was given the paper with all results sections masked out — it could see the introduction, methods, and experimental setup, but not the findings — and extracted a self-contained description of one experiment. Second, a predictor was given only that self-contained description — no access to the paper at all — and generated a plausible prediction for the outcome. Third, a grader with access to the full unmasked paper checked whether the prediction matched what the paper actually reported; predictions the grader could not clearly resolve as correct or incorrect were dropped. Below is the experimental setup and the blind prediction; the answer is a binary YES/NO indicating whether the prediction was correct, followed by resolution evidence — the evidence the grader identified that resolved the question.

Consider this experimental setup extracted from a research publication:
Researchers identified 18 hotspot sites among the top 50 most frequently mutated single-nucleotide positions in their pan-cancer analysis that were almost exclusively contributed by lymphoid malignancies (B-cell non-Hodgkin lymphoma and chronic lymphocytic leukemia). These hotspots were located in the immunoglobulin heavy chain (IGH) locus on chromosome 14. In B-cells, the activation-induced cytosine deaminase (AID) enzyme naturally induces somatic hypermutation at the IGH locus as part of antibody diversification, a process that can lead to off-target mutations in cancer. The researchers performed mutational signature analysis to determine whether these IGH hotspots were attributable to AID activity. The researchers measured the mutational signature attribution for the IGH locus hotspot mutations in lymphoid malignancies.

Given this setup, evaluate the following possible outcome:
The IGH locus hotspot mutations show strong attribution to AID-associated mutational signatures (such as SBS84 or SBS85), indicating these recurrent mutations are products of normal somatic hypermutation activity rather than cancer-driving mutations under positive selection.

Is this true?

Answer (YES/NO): YES